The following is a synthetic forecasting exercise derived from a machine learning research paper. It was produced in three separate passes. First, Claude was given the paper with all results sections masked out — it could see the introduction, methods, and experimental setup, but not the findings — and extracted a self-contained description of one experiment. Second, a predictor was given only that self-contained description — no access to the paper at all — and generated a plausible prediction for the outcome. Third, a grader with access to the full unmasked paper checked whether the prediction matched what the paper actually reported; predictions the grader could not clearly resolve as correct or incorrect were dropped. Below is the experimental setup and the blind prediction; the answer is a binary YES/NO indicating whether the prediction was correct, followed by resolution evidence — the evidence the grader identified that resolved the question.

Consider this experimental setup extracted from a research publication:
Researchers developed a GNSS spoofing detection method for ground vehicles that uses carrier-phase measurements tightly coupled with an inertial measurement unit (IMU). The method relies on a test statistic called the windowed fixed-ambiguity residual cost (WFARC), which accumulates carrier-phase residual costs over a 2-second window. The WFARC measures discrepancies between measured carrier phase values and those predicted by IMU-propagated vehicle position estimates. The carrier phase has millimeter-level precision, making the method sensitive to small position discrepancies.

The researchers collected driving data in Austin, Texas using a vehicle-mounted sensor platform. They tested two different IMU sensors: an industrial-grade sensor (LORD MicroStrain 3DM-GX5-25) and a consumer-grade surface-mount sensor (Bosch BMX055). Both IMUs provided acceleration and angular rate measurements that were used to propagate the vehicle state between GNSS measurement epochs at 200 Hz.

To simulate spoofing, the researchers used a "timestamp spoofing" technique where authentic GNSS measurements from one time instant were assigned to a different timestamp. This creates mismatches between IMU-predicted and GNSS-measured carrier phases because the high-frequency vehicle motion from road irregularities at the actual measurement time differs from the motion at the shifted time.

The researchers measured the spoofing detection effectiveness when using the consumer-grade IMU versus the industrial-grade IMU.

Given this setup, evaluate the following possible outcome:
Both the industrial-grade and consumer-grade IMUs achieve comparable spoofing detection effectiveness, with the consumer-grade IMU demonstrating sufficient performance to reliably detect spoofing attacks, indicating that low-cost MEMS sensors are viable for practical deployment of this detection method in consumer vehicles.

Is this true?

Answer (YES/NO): NO